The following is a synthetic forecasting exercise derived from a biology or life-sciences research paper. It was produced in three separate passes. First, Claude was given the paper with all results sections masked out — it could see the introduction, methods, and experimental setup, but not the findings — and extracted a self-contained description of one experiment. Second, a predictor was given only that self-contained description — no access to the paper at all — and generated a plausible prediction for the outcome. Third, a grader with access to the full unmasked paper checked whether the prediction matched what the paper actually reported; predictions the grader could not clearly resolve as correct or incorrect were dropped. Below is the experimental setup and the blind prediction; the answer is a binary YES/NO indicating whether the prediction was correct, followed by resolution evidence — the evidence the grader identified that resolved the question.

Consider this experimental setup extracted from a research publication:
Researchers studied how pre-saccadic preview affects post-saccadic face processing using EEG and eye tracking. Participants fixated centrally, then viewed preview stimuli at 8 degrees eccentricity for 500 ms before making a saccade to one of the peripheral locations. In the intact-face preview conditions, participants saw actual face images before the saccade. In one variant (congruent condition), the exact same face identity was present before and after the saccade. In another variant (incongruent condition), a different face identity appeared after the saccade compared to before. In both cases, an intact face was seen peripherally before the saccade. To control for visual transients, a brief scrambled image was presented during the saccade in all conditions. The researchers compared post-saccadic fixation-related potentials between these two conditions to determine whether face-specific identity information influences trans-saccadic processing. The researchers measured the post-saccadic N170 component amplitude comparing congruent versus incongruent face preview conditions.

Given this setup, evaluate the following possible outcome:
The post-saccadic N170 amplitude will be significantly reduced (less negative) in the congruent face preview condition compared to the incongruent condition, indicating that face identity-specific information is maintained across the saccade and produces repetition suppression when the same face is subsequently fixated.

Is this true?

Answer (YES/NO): NO